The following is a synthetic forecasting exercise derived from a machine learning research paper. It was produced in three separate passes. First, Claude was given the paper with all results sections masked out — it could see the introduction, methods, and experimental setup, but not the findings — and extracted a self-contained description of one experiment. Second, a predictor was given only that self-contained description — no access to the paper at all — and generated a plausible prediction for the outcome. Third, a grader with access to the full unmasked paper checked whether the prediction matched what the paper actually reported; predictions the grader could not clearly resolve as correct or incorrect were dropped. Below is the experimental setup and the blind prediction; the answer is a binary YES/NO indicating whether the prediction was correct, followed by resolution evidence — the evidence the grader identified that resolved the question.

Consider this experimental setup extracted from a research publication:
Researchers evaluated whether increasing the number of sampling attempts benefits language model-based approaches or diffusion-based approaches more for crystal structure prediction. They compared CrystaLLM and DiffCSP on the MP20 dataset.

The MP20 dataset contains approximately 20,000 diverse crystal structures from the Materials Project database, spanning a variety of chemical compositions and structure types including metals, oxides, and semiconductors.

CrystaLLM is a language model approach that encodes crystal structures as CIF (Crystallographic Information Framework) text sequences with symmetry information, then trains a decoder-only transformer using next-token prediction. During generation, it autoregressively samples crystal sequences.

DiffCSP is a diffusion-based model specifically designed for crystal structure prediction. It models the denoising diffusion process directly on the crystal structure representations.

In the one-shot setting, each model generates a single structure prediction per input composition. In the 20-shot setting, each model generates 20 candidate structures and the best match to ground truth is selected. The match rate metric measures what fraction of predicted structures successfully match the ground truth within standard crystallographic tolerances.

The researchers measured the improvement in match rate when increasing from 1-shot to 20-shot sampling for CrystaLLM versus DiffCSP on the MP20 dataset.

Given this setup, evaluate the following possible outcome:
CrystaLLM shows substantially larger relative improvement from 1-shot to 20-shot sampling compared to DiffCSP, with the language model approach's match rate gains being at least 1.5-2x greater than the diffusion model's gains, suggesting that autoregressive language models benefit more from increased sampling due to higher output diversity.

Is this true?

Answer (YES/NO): NO